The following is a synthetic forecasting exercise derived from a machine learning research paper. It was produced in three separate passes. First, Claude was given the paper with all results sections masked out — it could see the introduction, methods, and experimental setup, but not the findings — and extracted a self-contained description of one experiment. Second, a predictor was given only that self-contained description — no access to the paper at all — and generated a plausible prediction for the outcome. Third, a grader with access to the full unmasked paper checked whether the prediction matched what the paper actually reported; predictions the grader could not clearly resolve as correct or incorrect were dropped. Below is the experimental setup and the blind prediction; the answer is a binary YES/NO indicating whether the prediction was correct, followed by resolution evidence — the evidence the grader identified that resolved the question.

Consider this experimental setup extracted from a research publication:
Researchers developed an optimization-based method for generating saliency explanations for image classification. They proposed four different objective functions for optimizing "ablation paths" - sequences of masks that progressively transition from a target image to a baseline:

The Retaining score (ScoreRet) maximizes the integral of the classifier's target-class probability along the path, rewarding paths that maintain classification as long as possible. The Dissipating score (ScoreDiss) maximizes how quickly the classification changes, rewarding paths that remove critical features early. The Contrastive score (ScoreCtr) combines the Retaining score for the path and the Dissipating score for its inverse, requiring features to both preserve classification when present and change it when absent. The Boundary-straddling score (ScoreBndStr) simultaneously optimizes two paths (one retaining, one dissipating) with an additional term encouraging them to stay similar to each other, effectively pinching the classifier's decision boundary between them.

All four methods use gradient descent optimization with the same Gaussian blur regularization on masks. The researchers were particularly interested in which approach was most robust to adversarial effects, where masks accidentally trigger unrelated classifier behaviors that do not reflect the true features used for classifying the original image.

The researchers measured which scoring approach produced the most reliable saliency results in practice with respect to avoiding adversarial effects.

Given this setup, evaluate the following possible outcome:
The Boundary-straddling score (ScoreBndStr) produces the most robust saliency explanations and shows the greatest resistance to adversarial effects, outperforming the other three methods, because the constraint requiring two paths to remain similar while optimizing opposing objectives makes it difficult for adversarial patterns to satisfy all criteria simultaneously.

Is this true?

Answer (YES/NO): YES